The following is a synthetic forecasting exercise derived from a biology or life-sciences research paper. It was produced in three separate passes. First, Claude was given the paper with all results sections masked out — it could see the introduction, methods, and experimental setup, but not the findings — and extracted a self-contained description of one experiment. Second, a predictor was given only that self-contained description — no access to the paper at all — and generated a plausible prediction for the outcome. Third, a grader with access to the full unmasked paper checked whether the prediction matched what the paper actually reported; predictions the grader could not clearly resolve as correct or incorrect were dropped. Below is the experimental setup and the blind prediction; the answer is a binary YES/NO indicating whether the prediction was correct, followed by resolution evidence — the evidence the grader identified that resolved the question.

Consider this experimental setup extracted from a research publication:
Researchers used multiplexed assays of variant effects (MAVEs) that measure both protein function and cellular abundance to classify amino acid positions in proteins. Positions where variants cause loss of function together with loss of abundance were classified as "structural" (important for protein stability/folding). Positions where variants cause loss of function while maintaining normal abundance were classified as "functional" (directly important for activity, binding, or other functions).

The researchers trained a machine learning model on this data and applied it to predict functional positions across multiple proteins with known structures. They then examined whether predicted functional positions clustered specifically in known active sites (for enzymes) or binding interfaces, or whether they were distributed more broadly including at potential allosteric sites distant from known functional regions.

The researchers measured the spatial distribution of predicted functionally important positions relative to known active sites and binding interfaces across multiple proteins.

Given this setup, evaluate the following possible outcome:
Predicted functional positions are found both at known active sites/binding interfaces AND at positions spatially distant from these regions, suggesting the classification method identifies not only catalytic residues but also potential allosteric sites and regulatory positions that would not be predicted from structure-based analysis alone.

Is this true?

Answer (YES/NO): YES